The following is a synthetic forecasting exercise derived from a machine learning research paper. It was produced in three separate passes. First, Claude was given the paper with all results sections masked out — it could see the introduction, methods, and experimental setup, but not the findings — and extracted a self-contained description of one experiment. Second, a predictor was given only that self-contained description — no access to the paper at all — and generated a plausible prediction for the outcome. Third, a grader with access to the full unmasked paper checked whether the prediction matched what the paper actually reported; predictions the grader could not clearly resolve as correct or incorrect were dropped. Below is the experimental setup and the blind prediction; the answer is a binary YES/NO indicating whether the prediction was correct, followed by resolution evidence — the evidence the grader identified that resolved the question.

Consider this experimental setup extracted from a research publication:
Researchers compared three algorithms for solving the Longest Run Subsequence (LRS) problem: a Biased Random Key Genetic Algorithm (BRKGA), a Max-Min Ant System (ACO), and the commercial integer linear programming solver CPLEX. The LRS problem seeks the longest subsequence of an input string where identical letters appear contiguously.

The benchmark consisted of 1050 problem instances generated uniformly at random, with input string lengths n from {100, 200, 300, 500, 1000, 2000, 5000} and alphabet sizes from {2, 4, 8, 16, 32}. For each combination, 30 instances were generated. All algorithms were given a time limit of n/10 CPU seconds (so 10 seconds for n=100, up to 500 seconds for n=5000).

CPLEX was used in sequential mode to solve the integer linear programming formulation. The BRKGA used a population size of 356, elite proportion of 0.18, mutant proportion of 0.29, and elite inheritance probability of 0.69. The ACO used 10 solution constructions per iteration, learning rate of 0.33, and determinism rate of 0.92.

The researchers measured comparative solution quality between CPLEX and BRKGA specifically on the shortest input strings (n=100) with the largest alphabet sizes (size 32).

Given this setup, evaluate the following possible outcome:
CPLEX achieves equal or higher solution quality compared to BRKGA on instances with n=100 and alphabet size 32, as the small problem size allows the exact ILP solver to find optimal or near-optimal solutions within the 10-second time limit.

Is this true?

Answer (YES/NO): YES